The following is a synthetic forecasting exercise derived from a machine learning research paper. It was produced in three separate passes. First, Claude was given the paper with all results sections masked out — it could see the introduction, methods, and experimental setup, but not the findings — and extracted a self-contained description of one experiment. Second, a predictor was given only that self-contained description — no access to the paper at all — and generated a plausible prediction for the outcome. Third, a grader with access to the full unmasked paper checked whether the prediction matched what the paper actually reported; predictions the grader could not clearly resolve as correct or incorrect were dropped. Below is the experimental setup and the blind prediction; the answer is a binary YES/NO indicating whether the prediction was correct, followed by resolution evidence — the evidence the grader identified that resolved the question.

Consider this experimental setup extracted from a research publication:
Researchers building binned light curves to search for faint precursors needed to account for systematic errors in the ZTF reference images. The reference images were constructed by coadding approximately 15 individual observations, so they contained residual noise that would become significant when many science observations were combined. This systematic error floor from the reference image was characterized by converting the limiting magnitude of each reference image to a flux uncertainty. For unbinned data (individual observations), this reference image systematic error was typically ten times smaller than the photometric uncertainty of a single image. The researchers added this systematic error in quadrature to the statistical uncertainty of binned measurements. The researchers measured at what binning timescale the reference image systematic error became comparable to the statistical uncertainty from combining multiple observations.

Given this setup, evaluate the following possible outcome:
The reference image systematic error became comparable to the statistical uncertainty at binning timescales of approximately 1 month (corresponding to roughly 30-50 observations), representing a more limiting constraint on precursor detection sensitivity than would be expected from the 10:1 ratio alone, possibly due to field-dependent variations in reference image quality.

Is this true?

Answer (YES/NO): NO